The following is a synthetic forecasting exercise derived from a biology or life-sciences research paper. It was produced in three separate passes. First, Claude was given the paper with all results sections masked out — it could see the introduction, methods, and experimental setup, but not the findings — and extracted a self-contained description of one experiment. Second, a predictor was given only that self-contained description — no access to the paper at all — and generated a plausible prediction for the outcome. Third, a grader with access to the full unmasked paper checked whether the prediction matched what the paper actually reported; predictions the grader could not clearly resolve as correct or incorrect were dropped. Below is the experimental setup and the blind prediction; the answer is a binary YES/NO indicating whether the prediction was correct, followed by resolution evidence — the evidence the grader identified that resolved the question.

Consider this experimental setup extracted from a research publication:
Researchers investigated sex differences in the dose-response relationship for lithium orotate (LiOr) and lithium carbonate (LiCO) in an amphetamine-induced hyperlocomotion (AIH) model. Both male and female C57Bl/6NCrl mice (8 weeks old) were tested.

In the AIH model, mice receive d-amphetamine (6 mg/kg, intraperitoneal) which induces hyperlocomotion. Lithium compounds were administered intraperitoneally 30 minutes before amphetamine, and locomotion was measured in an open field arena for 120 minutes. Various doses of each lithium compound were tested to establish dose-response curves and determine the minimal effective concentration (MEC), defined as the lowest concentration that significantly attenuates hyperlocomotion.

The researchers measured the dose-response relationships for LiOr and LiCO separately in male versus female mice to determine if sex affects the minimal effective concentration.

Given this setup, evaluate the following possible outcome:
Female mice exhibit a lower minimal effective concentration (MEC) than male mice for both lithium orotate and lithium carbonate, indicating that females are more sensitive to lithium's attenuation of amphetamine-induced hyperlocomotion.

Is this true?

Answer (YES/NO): NO